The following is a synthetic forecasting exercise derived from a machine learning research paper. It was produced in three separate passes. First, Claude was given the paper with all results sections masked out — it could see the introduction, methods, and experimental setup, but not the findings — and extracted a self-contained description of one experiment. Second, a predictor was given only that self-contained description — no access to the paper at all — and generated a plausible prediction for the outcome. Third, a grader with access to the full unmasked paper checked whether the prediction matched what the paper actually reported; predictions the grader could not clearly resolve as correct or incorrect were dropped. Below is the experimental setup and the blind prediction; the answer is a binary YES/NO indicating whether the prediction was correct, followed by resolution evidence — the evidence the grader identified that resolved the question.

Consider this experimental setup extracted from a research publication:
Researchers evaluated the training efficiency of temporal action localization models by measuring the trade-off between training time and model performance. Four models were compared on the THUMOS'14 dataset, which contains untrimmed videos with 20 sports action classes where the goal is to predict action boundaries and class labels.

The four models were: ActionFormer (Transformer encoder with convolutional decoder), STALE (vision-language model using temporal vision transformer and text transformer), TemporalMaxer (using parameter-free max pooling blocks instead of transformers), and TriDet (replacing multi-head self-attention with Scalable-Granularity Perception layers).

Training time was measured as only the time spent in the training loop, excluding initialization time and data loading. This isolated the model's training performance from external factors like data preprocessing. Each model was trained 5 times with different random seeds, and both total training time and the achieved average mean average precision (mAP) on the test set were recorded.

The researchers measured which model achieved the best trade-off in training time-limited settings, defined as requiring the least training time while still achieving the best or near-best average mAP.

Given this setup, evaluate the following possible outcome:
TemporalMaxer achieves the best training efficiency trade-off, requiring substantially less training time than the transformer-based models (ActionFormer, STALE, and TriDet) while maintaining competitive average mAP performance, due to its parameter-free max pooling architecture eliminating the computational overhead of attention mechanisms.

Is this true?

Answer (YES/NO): NO